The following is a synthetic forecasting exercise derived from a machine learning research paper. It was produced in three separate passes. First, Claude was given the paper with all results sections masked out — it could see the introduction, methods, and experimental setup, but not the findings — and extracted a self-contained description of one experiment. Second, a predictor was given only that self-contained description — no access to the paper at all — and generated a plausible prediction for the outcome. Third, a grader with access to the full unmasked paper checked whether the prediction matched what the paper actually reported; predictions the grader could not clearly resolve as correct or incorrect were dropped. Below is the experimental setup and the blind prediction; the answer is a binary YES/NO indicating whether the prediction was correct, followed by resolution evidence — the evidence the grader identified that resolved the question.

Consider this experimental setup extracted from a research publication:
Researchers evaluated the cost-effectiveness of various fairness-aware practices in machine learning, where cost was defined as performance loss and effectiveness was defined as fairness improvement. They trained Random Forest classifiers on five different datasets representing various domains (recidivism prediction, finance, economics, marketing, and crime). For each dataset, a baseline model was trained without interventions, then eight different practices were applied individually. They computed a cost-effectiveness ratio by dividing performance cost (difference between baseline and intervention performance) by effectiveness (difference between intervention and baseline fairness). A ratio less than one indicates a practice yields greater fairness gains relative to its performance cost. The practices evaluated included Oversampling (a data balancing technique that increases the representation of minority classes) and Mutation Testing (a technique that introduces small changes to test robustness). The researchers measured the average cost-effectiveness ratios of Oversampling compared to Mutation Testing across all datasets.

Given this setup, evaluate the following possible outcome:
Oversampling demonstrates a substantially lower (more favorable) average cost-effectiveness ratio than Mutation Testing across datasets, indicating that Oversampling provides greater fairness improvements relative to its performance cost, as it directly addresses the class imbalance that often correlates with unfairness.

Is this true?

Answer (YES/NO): YES